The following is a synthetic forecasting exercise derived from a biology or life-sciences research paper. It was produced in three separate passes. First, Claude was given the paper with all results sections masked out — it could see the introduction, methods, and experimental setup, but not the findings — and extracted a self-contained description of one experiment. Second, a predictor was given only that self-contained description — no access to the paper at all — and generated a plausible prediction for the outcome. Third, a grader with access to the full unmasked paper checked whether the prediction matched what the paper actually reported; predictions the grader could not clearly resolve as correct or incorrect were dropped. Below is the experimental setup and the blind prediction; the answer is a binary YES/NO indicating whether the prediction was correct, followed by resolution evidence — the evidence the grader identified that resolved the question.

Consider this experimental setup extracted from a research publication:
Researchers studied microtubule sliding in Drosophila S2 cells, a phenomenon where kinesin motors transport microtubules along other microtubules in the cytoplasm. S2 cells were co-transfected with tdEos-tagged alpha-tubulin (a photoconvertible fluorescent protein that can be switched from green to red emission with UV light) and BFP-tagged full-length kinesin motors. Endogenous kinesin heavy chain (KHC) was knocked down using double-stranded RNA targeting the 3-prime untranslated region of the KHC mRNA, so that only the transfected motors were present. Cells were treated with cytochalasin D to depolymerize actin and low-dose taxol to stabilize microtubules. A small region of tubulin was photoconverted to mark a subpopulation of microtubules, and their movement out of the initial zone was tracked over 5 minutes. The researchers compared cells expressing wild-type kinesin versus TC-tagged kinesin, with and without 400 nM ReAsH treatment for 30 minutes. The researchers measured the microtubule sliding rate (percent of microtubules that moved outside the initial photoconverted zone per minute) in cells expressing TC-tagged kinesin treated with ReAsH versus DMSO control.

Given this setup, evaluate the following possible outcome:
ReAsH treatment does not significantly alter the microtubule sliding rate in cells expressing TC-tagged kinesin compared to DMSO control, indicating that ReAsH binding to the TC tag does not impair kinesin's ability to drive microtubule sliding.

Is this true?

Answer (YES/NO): NO